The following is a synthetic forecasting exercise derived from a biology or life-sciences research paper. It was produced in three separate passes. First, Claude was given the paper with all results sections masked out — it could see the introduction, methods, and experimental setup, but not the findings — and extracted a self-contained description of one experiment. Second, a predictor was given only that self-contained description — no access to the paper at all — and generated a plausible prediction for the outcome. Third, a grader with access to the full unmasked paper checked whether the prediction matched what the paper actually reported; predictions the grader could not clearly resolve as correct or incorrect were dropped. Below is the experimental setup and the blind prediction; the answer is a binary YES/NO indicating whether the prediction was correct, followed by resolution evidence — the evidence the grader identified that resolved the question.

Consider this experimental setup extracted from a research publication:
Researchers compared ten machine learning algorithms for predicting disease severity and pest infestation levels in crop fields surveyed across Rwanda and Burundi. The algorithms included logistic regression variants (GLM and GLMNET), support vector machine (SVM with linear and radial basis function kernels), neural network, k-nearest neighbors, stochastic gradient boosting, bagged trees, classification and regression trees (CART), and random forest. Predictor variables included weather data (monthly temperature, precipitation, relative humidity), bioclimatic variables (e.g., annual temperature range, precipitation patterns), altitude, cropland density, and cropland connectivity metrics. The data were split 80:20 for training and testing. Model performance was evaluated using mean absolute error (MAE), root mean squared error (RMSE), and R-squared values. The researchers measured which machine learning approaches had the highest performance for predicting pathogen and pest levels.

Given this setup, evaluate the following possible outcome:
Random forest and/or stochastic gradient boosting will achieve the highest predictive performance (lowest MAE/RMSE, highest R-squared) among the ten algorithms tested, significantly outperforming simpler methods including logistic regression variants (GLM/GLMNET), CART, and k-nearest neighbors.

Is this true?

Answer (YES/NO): NO